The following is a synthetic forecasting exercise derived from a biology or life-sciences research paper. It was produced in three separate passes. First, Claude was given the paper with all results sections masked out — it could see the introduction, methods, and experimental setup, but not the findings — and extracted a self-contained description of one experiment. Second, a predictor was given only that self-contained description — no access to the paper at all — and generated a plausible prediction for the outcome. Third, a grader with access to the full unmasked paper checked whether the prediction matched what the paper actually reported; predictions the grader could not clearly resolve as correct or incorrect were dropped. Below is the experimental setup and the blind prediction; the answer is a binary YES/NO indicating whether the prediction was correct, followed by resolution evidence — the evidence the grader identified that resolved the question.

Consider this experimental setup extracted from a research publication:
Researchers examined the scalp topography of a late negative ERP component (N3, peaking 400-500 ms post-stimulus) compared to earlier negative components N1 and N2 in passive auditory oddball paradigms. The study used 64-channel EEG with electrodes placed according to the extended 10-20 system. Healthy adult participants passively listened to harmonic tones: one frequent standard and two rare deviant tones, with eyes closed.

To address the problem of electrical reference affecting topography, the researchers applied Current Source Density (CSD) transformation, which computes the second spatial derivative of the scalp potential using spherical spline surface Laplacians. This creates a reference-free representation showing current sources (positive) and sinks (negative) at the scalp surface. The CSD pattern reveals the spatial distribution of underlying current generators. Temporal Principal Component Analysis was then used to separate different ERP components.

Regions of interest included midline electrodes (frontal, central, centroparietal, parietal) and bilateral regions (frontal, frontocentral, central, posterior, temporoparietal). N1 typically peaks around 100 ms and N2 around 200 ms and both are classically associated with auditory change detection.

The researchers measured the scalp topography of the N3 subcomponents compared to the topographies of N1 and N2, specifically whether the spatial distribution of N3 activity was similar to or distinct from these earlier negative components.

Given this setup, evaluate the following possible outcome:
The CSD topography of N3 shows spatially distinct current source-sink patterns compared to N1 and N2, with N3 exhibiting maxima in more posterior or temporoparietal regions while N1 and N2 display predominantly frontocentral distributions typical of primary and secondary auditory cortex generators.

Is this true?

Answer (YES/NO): NO